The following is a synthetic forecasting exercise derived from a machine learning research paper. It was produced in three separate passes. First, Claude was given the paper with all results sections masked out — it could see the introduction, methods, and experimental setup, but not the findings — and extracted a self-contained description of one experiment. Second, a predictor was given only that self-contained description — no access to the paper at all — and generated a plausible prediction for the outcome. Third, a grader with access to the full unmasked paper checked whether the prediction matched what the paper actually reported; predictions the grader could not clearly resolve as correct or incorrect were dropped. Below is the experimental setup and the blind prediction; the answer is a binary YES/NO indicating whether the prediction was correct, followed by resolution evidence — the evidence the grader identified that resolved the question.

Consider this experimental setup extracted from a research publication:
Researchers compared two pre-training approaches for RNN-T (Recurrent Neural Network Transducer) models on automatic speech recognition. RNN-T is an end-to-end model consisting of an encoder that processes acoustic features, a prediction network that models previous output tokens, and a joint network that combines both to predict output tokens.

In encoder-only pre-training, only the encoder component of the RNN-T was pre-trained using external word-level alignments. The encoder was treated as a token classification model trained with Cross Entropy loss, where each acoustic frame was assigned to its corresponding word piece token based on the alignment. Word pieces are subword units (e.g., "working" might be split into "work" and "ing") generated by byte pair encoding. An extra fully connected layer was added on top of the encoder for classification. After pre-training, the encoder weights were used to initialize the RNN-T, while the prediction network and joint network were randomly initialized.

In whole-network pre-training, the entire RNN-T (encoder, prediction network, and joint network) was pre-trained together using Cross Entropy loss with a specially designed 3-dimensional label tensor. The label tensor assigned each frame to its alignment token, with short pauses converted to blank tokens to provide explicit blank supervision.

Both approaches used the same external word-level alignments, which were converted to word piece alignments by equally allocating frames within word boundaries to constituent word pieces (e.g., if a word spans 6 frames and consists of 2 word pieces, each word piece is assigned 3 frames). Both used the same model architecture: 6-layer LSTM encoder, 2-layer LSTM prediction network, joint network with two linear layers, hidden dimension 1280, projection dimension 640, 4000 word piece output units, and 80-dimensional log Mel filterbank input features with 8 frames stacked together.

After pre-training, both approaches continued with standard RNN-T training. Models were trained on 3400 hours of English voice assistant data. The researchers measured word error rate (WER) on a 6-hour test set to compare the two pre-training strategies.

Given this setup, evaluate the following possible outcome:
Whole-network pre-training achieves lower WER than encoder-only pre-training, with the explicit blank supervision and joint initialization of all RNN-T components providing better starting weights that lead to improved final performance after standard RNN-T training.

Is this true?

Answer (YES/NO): NO